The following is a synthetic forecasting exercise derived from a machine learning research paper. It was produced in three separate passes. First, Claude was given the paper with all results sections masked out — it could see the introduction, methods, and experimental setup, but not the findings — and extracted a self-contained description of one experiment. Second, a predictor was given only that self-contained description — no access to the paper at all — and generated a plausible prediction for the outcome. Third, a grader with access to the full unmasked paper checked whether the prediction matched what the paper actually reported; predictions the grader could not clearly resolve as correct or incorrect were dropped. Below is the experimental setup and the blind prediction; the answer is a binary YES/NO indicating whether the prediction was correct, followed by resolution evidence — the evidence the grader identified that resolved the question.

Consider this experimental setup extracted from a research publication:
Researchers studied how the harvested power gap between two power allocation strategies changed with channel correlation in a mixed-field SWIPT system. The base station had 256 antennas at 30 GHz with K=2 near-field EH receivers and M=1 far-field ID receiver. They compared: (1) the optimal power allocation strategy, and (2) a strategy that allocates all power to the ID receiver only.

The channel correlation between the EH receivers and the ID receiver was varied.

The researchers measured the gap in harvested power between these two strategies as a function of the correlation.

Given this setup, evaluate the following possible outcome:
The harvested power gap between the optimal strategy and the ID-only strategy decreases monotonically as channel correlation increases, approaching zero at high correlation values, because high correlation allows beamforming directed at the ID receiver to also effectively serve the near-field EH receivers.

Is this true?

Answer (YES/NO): YES